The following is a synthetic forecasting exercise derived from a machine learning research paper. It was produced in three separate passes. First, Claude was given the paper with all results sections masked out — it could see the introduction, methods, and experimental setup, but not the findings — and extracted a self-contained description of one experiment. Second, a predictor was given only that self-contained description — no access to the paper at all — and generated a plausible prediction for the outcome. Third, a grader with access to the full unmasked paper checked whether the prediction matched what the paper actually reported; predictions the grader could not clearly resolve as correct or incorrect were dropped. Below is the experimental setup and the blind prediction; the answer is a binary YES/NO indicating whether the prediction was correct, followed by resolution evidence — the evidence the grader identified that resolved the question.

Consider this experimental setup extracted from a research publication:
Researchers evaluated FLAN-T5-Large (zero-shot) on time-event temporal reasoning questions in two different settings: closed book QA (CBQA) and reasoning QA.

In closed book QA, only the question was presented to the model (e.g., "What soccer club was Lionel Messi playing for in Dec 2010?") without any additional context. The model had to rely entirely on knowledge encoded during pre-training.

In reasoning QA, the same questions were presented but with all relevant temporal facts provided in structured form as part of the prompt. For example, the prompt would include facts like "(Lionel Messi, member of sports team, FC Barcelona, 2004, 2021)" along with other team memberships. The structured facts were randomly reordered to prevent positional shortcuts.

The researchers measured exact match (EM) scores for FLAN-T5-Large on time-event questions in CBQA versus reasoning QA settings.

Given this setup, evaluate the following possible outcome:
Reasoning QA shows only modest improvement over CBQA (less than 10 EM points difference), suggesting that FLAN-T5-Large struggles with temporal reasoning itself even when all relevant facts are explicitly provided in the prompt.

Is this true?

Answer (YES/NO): NO